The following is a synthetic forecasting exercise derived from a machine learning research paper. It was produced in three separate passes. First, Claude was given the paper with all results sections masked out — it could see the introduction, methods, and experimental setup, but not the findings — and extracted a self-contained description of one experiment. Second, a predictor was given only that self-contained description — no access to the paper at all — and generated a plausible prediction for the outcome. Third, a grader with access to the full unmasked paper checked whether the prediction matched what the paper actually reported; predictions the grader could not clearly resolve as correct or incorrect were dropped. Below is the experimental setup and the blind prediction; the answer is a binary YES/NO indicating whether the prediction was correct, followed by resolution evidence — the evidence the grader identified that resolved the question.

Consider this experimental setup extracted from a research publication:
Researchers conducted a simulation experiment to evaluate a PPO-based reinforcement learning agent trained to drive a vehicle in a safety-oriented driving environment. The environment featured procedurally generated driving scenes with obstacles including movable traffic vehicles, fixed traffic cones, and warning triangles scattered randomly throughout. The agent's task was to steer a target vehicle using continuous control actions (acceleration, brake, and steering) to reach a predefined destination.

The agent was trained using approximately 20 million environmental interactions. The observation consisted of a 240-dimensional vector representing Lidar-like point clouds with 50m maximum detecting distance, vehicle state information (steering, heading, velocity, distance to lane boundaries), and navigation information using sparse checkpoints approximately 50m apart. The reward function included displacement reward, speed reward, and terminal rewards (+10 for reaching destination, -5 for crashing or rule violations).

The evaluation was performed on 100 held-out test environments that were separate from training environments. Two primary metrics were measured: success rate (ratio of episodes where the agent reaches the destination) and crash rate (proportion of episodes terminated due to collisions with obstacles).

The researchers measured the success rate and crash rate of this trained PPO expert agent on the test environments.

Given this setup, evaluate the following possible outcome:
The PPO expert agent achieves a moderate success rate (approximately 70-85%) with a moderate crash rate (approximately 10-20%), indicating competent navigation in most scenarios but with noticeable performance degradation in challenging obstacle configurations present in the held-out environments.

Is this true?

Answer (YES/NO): YES